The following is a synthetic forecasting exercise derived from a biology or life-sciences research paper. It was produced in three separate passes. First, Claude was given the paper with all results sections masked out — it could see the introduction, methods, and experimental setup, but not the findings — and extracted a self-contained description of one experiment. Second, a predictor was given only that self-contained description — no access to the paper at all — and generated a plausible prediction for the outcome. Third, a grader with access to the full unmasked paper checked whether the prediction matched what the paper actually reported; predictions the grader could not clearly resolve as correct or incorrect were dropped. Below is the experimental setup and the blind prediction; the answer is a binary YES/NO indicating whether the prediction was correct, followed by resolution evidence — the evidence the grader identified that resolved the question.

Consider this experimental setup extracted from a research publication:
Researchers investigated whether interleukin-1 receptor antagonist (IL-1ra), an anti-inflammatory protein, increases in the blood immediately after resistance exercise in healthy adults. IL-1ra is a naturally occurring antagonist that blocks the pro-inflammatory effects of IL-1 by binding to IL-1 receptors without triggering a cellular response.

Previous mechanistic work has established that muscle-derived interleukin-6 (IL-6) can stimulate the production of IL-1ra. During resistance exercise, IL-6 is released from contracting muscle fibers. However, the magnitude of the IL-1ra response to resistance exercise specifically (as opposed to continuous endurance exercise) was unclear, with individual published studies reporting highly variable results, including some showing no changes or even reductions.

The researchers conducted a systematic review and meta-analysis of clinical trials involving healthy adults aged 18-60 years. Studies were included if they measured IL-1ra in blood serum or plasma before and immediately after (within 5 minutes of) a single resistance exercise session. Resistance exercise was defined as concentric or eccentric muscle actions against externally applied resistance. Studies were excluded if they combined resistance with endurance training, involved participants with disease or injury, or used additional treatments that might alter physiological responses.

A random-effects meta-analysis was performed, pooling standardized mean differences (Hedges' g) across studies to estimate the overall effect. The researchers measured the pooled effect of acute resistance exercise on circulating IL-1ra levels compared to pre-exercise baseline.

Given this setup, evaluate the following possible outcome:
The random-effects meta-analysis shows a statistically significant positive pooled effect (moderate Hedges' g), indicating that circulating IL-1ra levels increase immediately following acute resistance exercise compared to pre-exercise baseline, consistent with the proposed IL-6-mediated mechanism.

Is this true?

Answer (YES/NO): NO